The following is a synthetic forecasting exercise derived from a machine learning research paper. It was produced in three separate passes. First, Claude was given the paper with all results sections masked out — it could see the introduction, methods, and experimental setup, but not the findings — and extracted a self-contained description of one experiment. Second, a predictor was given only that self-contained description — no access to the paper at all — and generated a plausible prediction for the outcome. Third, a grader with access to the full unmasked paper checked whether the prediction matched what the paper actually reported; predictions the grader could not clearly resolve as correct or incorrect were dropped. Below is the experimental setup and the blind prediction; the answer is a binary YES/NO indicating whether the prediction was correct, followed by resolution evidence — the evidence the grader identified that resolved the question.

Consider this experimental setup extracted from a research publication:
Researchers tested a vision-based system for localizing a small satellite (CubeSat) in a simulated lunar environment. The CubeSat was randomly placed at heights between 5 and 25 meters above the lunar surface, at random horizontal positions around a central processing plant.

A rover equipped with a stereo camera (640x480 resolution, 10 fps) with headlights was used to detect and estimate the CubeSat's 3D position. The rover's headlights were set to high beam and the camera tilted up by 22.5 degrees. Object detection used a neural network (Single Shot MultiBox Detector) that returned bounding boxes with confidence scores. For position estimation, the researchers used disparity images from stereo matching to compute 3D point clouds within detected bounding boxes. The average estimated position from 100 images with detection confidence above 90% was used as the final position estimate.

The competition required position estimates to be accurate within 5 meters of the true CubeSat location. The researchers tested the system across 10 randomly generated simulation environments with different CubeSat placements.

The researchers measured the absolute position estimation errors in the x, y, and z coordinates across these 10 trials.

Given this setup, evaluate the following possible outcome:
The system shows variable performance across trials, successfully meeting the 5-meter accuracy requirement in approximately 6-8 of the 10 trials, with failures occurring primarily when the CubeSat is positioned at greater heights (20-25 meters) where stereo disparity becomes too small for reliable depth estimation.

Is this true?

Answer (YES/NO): NO